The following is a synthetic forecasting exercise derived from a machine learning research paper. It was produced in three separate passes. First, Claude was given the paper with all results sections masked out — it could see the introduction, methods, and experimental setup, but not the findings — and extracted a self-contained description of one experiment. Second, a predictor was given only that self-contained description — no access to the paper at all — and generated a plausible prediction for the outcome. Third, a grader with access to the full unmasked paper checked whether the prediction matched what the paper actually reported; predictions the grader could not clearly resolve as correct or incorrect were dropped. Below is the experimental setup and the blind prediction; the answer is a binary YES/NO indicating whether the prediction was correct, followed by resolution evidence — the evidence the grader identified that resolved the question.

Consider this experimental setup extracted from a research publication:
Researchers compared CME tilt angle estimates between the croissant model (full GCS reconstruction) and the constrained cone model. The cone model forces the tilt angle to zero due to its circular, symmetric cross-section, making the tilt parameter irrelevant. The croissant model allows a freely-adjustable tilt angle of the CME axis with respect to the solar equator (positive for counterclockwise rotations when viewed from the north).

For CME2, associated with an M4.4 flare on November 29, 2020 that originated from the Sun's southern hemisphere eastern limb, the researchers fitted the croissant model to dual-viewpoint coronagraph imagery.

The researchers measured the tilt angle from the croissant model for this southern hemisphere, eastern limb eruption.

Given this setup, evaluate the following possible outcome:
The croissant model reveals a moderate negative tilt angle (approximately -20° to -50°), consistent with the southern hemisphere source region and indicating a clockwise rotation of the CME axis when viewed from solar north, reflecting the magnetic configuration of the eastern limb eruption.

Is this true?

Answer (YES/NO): YES